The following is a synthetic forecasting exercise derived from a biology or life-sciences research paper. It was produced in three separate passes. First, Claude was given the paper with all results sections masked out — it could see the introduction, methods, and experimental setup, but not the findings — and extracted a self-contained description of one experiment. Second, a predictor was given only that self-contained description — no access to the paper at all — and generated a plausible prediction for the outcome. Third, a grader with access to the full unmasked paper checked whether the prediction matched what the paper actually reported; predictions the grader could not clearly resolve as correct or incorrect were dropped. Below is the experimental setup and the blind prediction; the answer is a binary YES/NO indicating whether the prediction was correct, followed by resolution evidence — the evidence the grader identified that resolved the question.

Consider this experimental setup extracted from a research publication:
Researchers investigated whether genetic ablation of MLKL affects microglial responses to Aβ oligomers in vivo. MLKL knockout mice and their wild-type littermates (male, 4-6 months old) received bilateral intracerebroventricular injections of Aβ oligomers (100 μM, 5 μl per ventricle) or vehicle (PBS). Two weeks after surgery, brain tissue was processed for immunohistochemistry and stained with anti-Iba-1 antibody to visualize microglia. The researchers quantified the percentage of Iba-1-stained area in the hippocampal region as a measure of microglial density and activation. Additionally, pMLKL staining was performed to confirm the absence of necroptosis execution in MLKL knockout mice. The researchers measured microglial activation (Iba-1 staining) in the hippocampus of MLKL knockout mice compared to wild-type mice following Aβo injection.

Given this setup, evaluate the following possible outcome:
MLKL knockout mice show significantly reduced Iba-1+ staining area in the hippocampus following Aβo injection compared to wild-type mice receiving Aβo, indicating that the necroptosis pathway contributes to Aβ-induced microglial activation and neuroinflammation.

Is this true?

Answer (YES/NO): NO